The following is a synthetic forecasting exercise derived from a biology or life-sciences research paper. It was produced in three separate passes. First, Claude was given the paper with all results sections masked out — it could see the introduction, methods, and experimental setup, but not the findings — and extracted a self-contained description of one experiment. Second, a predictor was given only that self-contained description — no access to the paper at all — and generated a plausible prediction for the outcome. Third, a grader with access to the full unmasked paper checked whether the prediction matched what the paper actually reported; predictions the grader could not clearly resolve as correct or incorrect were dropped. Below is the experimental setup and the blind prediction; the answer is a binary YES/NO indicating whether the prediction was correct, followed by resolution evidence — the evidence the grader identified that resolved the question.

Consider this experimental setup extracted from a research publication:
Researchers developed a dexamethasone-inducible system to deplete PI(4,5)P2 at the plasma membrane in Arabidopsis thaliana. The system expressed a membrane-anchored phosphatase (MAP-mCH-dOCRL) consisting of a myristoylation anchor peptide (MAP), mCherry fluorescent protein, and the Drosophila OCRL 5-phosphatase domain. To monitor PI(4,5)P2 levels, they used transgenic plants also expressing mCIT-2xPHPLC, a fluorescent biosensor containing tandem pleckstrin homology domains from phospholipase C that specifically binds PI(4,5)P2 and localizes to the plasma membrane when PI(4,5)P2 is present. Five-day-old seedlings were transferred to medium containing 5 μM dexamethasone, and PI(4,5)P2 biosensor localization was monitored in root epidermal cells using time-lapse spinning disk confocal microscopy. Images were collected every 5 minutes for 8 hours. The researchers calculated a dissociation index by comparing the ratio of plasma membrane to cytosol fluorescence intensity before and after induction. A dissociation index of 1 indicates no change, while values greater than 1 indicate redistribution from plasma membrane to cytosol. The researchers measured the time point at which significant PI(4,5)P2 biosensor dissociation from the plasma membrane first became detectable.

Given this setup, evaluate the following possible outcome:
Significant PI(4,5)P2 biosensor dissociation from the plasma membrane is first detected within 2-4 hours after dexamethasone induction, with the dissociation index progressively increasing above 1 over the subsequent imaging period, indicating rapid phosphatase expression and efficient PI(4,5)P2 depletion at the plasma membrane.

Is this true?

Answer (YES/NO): NO